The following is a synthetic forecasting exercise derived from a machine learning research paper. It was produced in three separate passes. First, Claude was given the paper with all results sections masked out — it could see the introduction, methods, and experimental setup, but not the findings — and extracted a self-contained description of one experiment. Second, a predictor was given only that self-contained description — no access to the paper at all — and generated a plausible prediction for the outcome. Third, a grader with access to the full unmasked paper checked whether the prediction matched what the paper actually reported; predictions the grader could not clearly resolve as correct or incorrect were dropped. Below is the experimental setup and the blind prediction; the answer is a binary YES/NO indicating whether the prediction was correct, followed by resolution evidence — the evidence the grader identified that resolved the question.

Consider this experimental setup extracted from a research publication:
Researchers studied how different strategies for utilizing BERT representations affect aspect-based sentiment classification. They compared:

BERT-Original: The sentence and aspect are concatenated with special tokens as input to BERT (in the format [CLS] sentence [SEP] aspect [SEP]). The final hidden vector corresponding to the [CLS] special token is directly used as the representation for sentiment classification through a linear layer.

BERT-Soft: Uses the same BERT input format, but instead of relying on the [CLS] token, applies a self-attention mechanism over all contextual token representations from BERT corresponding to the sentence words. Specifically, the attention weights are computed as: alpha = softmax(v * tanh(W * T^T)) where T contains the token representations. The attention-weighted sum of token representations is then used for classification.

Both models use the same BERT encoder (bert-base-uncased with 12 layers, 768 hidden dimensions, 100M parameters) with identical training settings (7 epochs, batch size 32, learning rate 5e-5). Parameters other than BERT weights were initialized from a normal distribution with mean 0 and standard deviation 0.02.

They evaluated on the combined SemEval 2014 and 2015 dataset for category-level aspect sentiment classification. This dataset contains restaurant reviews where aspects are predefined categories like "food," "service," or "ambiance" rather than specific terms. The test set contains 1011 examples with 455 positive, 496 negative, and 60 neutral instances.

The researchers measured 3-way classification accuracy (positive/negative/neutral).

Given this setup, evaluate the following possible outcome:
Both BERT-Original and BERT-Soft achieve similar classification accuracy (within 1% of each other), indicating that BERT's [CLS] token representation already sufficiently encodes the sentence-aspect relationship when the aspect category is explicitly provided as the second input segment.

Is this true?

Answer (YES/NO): YES